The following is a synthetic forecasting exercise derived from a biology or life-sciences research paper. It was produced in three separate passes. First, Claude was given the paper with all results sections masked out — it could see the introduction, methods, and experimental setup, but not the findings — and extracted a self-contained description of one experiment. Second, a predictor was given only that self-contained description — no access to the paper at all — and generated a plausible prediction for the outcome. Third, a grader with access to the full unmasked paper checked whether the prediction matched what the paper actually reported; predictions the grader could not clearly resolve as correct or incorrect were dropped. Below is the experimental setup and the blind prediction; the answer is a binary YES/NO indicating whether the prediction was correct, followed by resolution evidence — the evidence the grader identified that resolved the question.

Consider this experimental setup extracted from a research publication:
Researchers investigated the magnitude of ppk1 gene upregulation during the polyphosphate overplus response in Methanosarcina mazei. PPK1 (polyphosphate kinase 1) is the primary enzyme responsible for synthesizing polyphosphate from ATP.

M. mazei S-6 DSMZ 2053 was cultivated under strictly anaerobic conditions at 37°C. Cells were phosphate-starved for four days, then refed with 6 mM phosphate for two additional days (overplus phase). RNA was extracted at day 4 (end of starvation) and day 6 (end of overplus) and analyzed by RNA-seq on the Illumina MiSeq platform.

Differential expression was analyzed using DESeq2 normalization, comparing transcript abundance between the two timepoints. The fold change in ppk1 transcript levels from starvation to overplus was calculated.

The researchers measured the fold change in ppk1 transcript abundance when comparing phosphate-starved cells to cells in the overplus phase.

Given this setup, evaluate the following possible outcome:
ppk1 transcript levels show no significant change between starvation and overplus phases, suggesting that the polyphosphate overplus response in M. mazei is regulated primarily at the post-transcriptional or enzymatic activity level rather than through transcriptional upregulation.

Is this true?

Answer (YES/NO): NO